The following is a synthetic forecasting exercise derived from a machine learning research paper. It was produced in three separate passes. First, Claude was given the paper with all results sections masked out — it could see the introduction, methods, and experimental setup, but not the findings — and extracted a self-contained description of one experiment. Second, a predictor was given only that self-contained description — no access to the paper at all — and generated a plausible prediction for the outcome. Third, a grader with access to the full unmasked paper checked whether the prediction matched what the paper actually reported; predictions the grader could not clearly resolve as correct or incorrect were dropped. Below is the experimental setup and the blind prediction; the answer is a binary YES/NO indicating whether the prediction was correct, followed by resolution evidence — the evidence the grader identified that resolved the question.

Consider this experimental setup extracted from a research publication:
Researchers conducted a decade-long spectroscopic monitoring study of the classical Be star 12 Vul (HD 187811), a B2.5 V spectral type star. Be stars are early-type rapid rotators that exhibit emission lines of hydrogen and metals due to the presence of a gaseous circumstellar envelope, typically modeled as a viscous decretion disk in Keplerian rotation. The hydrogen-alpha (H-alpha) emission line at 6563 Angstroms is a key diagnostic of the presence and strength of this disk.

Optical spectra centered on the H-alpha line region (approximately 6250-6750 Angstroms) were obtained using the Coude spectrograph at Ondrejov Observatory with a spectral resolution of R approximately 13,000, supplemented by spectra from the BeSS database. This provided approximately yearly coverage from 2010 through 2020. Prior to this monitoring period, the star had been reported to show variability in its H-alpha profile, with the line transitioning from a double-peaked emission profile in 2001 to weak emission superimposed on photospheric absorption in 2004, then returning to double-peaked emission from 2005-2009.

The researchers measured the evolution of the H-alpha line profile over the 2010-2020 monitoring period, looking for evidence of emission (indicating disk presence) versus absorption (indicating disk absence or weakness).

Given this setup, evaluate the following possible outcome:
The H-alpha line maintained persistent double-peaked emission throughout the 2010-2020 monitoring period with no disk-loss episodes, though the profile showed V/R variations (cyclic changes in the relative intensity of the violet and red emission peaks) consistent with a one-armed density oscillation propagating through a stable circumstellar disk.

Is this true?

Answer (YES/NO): NO